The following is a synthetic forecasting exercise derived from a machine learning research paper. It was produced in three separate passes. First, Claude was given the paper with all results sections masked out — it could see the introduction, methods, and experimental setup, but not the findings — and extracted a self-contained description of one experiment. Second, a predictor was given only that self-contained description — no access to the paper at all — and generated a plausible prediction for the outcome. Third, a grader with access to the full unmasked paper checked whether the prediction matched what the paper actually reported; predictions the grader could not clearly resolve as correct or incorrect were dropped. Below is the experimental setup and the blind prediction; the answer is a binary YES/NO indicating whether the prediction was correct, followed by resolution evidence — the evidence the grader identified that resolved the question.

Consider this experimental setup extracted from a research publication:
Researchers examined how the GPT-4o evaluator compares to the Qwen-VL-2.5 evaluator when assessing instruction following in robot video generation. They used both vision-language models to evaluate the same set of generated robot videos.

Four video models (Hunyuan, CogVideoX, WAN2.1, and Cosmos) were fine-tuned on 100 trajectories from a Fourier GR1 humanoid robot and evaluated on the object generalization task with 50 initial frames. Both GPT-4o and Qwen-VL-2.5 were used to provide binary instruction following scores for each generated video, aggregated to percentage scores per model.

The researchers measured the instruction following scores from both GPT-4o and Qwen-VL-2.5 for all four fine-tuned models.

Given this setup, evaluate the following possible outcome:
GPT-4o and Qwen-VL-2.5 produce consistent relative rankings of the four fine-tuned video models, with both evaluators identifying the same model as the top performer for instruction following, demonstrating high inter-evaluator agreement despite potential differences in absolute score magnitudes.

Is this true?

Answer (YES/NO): NO